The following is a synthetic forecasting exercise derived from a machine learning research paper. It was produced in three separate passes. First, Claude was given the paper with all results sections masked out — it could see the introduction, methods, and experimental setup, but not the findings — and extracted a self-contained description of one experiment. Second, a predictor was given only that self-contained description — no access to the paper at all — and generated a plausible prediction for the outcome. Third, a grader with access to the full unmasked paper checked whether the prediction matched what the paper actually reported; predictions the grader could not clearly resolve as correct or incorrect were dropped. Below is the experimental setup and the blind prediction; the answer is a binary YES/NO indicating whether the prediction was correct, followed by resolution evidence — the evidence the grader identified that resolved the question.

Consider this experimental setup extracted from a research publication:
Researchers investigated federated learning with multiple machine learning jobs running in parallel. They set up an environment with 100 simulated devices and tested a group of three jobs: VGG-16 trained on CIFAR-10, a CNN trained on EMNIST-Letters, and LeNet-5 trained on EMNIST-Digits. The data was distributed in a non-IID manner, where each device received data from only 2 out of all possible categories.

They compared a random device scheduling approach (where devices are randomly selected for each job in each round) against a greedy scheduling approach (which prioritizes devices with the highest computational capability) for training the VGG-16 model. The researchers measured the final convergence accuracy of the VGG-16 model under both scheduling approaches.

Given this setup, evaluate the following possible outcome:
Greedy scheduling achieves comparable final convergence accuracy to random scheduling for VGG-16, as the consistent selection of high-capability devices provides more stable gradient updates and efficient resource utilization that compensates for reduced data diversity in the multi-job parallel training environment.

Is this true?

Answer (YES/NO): NO